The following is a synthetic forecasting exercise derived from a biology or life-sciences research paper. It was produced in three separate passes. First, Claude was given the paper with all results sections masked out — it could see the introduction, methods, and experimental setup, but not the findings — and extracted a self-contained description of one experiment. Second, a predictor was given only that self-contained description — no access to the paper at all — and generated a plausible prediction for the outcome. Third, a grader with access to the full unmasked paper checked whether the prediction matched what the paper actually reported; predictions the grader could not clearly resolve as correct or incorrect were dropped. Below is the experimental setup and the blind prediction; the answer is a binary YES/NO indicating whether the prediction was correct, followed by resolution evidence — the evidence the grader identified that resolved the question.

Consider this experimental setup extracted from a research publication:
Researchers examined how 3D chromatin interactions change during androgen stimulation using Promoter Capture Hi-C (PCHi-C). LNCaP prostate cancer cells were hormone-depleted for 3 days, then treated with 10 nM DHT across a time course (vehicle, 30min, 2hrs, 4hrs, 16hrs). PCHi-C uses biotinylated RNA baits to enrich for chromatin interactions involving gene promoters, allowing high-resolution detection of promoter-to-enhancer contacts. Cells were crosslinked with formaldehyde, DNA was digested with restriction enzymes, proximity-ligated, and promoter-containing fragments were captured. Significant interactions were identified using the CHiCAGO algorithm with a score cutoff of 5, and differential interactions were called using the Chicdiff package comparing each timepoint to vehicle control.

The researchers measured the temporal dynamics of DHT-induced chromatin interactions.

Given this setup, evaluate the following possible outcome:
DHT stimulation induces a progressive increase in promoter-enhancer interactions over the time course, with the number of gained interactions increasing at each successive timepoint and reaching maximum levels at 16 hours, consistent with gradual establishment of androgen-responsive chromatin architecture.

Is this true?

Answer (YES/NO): NO